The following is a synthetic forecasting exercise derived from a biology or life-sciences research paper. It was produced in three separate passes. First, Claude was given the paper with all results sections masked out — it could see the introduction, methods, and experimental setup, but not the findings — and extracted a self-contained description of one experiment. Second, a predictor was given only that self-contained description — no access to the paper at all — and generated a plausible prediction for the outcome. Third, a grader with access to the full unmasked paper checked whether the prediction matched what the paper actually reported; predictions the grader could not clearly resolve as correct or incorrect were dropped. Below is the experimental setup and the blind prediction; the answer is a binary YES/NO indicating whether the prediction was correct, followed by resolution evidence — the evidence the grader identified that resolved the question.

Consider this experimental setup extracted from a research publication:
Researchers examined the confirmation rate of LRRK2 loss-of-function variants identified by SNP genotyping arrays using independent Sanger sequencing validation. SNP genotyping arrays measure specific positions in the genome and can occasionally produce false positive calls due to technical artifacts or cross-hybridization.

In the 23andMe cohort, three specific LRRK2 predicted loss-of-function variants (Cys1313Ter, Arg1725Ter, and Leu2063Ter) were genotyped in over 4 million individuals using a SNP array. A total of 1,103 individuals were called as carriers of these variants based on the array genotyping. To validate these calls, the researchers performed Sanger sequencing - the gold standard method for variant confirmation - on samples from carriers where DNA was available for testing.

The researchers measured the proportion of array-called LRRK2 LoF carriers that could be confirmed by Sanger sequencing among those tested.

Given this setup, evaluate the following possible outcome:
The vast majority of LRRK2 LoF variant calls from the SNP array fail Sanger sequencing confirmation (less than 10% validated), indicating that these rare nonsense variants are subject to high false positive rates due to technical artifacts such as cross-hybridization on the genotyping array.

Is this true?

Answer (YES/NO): NO